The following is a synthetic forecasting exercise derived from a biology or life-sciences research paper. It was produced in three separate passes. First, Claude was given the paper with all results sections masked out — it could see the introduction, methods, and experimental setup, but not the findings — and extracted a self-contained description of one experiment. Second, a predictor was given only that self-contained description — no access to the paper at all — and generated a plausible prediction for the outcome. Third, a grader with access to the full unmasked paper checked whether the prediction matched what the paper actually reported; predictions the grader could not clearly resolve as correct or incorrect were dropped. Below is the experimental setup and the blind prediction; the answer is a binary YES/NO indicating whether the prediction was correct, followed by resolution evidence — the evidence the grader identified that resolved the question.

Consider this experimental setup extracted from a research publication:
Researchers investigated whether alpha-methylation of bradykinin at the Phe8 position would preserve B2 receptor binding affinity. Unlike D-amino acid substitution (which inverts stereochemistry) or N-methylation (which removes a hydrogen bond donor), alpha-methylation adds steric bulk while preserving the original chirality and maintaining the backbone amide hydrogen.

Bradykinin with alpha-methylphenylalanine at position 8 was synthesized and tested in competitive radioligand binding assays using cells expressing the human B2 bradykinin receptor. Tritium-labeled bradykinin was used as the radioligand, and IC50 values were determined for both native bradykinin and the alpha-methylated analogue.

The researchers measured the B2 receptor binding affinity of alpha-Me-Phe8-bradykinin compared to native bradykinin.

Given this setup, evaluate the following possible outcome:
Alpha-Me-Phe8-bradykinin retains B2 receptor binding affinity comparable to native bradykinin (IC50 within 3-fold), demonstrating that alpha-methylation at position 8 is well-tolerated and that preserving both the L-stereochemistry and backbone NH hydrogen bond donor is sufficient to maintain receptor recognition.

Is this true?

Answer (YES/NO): NO